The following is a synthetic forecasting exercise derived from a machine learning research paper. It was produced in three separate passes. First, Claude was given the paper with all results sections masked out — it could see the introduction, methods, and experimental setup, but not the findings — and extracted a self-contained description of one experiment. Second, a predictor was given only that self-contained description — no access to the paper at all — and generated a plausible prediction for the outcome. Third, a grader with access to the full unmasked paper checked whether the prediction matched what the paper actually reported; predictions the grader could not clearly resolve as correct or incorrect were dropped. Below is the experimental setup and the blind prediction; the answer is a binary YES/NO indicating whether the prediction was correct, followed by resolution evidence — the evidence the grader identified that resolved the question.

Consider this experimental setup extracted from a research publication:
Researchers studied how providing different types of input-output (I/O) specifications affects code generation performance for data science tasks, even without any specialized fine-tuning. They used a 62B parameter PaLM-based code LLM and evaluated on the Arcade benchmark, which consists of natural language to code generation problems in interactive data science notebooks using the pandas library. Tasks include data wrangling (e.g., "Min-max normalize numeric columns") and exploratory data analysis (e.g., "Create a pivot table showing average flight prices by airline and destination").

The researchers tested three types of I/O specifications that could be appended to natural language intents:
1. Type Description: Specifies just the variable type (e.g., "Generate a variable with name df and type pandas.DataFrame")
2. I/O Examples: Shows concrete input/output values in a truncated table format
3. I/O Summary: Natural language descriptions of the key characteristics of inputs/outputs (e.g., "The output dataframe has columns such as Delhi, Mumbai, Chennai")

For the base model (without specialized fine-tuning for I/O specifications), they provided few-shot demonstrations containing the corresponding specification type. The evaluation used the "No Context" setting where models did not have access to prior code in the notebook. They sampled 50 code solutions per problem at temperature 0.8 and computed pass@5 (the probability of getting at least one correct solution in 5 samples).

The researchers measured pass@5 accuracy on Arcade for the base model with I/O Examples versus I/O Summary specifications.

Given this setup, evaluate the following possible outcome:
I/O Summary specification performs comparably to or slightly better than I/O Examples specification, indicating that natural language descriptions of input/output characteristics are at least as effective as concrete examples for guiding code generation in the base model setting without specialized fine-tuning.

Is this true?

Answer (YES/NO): YES